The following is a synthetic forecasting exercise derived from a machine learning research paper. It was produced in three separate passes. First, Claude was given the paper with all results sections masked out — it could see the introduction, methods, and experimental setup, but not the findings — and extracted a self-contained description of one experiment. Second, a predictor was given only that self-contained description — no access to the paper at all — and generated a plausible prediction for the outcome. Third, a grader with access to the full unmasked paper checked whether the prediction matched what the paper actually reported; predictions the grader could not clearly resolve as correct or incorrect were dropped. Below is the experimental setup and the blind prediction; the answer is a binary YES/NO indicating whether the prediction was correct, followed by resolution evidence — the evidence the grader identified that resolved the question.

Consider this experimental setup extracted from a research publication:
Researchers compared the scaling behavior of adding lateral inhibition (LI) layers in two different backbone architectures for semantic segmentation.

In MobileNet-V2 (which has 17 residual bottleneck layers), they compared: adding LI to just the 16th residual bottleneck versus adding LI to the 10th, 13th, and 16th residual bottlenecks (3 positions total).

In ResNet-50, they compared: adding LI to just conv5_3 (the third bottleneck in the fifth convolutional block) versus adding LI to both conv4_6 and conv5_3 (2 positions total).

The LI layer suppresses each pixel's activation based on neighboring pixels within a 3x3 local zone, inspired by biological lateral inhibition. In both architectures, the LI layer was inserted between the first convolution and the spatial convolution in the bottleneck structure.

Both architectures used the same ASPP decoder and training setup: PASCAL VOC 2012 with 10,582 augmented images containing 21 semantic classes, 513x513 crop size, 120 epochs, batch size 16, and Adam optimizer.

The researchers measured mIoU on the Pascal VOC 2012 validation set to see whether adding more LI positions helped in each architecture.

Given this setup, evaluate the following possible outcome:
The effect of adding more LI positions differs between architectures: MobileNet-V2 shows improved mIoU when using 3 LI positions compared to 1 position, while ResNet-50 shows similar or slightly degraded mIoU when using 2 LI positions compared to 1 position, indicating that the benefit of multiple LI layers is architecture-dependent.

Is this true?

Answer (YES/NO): YES